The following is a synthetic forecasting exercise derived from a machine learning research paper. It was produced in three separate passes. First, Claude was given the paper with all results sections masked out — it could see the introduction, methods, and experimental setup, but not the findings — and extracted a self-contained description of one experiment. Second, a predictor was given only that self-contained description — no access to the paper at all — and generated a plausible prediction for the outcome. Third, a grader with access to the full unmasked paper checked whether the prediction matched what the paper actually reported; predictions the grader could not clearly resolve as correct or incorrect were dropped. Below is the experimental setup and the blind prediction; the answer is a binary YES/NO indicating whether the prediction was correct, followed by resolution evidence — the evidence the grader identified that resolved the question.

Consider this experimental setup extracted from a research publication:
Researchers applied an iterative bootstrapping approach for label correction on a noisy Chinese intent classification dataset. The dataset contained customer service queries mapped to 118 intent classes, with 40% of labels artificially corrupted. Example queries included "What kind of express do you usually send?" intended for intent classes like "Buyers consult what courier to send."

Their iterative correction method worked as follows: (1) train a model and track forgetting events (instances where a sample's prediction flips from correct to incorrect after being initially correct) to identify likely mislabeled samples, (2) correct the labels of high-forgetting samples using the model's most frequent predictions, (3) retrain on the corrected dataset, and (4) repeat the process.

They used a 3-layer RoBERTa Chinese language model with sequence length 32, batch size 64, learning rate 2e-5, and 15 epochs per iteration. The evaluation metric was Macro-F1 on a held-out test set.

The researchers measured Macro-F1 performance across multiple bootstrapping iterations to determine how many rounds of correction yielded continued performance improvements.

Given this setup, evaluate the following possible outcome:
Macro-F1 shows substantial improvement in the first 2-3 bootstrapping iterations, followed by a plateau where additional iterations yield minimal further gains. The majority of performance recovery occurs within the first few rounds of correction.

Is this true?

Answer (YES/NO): YES